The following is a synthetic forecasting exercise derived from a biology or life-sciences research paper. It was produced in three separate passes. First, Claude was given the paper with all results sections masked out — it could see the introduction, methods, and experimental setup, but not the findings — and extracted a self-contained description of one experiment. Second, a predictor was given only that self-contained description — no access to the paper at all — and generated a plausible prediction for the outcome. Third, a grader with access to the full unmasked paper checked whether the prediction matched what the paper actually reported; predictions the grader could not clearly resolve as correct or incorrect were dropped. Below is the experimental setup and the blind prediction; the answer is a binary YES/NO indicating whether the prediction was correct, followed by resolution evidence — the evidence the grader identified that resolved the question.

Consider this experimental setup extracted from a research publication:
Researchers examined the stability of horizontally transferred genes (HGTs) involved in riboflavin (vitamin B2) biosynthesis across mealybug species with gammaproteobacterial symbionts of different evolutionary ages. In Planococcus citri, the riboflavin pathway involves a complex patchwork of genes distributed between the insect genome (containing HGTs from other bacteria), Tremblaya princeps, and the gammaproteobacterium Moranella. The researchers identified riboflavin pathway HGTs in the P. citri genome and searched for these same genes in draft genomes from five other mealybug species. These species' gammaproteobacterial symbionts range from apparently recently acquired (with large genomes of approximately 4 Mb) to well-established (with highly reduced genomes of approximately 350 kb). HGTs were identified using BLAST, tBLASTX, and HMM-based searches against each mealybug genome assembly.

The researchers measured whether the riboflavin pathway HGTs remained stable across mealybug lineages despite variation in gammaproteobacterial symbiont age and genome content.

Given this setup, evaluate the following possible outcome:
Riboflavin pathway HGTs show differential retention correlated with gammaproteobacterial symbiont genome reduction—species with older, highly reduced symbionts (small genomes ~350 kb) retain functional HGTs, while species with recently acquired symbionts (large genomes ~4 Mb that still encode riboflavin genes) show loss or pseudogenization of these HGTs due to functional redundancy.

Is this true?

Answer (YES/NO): NO